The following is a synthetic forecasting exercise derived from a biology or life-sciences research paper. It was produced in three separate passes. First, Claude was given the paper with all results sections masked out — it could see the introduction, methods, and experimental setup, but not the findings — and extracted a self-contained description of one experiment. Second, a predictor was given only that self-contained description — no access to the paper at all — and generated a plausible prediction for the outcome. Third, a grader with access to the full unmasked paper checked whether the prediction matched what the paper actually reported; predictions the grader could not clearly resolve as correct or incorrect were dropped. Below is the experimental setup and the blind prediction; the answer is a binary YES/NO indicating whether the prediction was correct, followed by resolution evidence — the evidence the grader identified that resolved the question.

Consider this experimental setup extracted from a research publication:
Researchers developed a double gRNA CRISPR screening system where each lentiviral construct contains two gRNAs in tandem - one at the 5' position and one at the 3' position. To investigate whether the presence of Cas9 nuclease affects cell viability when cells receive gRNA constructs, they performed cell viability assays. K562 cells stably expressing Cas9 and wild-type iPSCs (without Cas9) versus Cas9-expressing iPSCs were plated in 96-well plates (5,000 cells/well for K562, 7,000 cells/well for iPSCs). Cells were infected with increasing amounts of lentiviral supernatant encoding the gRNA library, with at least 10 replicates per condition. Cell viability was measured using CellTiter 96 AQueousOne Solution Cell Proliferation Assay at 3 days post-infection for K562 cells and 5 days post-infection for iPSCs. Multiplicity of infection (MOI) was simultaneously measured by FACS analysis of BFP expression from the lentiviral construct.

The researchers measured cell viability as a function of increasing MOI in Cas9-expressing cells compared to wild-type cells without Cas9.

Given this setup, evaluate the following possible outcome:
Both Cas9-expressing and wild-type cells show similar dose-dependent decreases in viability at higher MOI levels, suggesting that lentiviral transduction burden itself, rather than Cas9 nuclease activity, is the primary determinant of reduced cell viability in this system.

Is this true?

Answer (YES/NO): NO